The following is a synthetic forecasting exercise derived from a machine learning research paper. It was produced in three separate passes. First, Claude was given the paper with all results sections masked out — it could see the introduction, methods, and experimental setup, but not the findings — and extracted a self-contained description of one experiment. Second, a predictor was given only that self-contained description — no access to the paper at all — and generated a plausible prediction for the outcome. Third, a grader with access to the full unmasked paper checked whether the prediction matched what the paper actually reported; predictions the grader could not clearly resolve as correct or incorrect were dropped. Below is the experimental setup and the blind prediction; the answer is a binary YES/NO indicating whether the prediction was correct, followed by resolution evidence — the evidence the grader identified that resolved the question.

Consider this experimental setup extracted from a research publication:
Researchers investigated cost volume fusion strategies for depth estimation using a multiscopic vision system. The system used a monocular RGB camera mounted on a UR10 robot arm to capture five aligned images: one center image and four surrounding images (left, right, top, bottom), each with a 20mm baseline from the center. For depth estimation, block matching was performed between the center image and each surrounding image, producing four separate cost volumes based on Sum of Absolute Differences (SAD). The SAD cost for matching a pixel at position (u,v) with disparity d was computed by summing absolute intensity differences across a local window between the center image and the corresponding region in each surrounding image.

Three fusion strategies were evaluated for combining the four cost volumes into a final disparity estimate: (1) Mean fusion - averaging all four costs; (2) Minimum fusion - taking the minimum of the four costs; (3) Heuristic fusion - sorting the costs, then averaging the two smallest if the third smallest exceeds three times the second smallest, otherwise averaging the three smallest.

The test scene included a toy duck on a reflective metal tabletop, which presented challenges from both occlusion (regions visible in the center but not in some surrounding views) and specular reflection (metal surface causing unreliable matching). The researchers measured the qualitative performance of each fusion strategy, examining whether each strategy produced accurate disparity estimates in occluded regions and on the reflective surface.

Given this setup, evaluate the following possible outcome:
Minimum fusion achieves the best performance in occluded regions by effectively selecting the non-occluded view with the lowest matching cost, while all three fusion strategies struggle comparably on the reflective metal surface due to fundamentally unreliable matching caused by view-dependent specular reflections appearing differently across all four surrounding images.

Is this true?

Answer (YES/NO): NO